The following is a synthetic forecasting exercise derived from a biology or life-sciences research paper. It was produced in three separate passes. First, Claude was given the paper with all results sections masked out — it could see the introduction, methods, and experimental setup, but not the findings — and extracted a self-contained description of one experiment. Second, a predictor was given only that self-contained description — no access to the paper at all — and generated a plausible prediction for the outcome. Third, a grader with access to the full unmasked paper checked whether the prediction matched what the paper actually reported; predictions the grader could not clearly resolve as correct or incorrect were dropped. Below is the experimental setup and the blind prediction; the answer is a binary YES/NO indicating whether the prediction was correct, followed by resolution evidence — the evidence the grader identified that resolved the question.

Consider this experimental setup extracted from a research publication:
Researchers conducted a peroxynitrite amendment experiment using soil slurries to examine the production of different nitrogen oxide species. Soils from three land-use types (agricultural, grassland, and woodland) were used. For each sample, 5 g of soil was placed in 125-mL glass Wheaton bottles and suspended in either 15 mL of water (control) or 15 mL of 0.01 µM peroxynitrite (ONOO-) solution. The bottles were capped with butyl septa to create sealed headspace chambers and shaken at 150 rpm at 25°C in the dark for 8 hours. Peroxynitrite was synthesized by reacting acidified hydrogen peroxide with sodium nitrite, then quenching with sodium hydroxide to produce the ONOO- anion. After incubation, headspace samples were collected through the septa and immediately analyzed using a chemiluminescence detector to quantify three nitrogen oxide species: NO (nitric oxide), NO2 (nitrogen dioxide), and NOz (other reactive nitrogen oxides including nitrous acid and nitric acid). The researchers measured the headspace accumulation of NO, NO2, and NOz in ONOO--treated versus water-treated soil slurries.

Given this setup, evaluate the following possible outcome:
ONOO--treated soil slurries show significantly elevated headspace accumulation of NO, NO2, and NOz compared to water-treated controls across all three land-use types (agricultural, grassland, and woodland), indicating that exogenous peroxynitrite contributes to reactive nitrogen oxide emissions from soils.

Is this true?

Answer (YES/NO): NO